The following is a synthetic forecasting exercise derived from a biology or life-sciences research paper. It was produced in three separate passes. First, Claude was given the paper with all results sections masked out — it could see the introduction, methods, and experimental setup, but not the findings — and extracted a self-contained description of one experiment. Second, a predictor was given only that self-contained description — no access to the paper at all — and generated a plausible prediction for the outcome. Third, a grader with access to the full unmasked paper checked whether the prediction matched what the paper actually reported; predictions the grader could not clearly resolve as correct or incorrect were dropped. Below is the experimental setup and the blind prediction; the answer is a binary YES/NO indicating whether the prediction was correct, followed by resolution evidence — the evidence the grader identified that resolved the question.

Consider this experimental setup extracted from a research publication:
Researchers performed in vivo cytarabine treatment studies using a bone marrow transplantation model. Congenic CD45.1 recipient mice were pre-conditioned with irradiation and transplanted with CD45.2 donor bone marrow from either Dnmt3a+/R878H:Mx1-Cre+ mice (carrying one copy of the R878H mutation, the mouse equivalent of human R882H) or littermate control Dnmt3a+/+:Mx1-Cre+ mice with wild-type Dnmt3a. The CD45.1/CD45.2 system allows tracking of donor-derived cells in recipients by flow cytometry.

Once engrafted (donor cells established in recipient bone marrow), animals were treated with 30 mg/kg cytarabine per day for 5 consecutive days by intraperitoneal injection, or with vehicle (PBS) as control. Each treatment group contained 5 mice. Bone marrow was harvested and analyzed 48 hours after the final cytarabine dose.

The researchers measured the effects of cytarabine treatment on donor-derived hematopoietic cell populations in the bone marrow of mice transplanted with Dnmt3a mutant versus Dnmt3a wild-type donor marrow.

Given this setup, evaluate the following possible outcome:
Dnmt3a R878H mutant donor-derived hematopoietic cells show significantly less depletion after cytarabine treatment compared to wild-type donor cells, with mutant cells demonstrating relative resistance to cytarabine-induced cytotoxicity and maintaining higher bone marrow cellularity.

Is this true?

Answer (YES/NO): NO